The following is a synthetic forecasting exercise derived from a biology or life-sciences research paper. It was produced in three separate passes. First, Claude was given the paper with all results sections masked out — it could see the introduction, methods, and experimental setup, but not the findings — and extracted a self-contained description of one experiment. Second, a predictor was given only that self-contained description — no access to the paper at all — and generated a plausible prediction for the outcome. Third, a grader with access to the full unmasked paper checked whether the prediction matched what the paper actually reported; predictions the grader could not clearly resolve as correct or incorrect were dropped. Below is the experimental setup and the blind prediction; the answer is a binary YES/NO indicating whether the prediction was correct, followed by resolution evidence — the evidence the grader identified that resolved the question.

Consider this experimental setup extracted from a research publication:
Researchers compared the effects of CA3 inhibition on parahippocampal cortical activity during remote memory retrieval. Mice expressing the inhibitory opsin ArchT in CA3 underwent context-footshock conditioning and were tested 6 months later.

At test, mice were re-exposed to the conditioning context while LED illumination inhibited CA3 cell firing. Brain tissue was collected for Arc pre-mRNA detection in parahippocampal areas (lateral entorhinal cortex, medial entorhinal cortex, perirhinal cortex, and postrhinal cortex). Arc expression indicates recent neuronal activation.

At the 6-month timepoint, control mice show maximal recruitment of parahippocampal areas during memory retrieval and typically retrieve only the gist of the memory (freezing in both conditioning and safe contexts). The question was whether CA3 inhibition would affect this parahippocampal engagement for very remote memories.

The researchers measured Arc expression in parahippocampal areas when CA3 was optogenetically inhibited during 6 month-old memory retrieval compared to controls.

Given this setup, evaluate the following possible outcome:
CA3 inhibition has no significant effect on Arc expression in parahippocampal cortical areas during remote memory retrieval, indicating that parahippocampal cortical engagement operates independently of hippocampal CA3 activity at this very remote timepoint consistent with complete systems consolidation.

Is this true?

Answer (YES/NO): YES